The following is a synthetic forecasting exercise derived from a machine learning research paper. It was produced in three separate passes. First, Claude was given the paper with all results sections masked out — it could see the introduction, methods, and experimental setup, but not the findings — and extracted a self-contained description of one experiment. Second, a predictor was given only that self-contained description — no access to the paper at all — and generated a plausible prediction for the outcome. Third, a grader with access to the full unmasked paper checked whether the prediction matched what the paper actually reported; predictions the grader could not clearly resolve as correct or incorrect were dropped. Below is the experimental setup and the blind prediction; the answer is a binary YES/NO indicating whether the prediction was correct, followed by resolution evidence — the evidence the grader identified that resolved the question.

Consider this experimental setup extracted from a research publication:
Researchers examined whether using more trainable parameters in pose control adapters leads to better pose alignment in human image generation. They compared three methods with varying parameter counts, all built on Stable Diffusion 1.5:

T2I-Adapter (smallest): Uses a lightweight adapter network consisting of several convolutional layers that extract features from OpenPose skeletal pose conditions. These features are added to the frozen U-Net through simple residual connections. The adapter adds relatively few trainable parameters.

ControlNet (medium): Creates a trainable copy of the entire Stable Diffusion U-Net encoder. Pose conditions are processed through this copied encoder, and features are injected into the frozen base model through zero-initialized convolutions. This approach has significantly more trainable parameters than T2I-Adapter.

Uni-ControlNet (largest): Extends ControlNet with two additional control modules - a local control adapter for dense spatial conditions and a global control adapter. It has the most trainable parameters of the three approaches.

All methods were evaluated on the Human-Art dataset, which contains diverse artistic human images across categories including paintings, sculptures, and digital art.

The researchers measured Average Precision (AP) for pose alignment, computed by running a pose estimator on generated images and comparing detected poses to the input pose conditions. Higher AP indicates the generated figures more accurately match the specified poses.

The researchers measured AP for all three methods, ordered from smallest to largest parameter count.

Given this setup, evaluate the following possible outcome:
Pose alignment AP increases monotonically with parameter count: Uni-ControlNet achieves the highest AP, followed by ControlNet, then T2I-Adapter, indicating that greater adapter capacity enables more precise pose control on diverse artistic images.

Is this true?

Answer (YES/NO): YES